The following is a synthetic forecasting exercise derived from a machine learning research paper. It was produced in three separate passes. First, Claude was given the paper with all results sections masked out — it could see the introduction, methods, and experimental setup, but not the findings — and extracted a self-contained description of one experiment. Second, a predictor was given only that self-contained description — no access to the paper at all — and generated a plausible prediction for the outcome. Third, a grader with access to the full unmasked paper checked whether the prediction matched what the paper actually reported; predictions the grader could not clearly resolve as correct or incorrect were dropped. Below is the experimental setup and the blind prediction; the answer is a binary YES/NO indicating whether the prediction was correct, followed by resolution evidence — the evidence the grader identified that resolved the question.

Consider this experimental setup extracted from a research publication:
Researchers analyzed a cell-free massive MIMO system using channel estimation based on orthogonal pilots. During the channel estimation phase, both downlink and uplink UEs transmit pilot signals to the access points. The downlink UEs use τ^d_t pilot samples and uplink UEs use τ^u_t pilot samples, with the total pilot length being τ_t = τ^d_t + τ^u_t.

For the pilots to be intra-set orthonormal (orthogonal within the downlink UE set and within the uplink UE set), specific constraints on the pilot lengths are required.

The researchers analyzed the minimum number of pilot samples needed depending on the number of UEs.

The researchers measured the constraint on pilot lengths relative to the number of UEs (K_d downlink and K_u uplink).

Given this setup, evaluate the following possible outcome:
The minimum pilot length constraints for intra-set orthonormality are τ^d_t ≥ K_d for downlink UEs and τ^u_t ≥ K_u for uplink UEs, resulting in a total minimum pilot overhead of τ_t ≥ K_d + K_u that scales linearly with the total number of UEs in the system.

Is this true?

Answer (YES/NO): YES